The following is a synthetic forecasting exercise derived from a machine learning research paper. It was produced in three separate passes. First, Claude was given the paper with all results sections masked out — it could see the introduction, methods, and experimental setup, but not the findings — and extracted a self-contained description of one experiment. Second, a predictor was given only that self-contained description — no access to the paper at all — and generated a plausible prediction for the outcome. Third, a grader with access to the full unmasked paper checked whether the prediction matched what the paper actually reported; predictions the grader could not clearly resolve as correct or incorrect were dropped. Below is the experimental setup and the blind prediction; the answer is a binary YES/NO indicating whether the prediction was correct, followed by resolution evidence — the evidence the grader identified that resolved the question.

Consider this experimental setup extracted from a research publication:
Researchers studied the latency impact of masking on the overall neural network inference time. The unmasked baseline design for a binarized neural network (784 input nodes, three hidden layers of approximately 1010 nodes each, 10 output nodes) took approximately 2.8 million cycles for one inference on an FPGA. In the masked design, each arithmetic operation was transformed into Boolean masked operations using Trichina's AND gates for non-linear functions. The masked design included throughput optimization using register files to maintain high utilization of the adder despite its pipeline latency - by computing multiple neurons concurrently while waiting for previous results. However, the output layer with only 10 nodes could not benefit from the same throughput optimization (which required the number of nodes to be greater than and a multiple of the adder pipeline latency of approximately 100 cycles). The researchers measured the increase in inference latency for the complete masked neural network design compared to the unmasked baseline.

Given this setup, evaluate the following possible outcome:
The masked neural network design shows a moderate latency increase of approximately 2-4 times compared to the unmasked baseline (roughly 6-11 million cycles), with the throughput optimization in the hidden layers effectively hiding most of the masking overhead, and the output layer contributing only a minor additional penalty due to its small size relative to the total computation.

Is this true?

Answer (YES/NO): NO